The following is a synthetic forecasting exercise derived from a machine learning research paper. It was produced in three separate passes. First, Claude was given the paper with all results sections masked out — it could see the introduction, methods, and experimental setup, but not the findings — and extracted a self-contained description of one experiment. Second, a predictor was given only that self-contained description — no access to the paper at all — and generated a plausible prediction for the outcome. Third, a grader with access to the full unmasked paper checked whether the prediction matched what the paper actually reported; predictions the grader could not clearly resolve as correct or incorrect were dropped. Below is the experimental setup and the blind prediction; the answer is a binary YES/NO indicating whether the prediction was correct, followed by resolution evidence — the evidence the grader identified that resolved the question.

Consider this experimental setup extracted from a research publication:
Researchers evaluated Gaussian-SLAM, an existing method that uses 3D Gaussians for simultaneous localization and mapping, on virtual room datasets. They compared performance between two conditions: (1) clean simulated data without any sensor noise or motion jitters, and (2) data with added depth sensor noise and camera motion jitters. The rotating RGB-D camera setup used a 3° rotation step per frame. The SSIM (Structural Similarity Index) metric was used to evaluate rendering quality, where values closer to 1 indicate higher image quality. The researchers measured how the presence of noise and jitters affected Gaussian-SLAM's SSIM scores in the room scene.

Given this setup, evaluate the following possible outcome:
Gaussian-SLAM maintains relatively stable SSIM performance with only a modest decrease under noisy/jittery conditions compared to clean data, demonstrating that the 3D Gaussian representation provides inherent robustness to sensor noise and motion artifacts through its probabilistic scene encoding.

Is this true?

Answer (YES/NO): NO